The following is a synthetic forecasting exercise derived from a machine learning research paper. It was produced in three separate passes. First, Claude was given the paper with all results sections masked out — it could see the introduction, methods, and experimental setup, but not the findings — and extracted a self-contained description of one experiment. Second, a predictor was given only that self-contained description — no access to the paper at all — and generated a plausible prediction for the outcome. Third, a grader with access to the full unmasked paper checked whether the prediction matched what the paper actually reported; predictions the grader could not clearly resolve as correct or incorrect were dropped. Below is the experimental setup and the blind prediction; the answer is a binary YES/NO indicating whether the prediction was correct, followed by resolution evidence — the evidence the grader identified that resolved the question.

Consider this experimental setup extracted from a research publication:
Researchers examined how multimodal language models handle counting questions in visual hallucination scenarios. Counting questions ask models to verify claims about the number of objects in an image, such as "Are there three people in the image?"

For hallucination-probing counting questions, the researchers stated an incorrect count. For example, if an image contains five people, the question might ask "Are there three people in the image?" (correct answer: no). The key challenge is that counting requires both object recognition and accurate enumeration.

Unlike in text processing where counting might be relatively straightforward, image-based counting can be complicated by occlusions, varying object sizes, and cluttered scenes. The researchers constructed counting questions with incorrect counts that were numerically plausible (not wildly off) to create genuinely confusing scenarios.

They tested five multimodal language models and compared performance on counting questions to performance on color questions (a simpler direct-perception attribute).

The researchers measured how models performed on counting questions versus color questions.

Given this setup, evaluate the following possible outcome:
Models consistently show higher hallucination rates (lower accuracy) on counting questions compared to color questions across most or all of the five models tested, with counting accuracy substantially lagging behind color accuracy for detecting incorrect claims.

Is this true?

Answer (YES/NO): YES